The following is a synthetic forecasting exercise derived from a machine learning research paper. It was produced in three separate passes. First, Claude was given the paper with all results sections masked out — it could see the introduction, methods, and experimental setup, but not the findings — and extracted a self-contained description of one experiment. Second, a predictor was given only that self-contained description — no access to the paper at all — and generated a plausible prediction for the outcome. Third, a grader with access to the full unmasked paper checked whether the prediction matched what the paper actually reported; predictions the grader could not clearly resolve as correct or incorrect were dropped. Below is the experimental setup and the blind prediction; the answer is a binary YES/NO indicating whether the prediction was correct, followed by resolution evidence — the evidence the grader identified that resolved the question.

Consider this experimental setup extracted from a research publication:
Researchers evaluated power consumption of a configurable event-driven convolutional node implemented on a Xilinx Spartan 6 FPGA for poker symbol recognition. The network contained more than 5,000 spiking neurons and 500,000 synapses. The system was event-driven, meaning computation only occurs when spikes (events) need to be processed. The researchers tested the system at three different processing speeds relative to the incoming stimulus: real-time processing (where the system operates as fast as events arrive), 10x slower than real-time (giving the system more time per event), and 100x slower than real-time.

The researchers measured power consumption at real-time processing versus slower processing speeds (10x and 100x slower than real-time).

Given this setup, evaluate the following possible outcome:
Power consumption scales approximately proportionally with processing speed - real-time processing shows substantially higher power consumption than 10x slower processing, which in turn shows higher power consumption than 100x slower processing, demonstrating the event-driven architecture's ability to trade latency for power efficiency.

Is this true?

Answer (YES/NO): NO